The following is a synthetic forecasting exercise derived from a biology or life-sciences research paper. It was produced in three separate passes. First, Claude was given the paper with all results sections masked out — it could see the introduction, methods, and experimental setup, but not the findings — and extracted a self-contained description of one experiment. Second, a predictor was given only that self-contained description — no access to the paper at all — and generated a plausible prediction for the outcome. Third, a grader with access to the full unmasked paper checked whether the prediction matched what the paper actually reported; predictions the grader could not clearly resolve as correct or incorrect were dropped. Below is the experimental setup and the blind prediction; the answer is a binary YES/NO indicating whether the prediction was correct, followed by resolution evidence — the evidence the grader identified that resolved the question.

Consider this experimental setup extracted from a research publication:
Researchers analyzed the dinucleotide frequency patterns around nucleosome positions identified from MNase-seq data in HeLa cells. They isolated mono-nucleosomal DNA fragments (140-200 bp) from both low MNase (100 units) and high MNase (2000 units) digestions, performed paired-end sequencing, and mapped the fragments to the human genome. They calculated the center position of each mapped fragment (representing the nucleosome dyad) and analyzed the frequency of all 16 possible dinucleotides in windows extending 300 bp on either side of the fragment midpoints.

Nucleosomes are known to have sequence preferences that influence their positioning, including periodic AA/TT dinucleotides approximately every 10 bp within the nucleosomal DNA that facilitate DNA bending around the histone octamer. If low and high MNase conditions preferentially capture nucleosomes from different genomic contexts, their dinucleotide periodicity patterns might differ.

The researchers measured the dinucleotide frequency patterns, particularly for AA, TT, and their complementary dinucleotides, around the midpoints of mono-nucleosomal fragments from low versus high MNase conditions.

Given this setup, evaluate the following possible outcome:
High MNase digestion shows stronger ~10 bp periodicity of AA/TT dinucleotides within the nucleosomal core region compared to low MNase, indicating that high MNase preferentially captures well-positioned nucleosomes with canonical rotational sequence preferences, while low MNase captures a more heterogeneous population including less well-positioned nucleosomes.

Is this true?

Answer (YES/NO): NO